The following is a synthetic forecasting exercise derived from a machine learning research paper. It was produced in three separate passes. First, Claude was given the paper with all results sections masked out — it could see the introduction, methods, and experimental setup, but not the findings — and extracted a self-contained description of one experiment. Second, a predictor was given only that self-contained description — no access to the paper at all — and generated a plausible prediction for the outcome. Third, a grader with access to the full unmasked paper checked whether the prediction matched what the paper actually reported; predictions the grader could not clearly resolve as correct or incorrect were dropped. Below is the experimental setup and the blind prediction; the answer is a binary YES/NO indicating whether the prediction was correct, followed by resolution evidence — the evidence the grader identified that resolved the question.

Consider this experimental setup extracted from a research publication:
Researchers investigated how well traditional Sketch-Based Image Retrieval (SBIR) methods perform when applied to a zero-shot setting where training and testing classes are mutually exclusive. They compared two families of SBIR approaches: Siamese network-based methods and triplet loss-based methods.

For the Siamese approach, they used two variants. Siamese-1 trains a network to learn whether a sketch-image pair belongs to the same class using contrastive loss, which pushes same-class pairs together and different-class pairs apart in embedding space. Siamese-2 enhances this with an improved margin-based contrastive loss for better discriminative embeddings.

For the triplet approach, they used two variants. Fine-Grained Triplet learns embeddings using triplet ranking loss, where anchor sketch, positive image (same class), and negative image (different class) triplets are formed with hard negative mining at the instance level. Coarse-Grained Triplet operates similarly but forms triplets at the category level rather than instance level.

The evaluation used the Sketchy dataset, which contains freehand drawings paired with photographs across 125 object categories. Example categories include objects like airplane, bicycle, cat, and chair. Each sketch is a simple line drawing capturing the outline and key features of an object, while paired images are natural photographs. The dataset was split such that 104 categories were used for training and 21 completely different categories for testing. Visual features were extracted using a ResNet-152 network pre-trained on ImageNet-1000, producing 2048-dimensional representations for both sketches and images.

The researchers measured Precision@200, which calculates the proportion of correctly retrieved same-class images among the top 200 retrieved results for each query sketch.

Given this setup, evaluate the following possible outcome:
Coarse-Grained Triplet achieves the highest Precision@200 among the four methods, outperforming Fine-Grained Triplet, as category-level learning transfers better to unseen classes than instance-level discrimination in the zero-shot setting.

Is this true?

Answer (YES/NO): NO